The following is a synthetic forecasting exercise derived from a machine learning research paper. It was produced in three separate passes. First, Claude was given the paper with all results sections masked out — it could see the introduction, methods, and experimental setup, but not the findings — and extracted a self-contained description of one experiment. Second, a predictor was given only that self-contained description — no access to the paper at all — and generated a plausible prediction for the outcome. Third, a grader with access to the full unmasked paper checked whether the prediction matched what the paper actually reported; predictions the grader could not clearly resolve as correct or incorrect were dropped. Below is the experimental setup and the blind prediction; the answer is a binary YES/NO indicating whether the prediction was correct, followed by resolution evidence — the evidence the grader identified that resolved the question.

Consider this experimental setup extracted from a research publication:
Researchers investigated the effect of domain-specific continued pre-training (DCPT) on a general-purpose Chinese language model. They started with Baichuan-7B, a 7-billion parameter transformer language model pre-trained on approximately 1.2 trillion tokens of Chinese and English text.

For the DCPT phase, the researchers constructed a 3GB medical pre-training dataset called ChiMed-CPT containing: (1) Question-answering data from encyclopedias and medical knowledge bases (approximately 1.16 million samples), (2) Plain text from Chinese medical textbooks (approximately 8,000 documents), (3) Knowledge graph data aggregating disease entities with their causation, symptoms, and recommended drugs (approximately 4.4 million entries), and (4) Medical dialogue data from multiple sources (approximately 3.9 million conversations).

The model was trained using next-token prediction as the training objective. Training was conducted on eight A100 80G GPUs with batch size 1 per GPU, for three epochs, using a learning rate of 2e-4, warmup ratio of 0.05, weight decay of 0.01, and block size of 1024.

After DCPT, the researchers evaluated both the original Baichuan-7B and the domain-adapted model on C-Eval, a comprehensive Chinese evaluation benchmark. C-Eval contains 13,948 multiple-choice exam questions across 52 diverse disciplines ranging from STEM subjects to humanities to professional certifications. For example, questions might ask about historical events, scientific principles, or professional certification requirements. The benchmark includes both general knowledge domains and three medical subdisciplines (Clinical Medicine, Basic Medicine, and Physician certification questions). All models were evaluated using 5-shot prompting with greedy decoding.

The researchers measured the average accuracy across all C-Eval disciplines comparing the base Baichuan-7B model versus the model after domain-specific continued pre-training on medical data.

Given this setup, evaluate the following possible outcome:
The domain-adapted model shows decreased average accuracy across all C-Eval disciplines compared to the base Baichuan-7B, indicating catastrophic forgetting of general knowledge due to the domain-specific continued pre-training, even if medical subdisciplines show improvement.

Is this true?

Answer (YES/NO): NO